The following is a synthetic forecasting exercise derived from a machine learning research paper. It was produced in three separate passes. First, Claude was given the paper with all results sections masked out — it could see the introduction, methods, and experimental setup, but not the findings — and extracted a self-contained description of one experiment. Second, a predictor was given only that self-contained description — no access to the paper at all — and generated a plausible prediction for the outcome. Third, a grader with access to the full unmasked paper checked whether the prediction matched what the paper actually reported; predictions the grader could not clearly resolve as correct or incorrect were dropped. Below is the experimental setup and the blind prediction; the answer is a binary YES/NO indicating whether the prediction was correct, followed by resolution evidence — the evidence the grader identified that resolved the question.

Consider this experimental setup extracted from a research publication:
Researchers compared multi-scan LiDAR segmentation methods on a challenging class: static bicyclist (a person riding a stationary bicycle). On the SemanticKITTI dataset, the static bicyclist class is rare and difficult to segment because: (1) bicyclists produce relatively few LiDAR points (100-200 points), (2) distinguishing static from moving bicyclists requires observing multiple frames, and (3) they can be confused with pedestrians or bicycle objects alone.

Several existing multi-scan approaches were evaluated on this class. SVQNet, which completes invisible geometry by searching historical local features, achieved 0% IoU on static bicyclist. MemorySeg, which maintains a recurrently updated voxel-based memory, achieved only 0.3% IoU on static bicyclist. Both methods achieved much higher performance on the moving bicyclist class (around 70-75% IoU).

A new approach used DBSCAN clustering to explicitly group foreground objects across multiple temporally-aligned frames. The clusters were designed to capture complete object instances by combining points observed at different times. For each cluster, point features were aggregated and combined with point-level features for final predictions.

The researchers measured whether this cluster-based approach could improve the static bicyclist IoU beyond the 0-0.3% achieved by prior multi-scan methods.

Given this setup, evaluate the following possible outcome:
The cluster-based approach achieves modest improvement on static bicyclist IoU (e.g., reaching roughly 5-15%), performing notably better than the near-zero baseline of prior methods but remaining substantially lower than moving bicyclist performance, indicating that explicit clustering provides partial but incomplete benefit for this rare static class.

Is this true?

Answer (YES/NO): YES